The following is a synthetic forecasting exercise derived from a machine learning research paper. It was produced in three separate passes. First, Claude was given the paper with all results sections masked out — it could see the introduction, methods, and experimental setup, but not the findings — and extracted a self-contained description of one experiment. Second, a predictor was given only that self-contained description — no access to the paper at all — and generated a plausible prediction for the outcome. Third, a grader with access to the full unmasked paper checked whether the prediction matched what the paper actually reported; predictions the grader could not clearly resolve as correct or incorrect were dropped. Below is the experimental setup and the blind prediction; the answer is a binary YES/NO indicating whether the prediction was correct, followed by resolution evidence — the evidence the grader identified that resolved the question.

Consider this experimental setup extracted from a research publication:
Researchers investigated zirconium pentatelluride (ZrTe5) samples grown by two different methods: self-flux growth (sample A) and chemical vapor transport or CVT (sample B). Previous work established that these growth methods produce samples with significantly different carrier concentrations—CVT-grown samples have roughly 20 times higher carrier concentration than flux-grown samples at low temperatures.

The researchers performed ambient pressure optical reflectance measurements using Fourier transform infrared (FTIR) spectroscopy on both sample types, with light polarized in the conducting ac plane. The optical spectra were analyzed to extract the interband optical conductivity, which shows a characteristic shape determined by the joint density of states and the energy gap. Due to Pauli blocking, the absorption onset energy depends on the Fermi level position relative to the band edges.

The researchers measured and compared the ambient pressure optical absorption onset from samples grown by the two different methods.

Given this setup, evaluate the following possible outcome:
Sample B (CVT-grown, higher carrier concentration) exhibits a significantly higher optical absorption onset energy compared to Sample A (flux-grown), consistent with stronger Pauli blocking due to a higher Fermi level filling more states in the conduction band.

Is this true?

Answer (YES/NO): YES